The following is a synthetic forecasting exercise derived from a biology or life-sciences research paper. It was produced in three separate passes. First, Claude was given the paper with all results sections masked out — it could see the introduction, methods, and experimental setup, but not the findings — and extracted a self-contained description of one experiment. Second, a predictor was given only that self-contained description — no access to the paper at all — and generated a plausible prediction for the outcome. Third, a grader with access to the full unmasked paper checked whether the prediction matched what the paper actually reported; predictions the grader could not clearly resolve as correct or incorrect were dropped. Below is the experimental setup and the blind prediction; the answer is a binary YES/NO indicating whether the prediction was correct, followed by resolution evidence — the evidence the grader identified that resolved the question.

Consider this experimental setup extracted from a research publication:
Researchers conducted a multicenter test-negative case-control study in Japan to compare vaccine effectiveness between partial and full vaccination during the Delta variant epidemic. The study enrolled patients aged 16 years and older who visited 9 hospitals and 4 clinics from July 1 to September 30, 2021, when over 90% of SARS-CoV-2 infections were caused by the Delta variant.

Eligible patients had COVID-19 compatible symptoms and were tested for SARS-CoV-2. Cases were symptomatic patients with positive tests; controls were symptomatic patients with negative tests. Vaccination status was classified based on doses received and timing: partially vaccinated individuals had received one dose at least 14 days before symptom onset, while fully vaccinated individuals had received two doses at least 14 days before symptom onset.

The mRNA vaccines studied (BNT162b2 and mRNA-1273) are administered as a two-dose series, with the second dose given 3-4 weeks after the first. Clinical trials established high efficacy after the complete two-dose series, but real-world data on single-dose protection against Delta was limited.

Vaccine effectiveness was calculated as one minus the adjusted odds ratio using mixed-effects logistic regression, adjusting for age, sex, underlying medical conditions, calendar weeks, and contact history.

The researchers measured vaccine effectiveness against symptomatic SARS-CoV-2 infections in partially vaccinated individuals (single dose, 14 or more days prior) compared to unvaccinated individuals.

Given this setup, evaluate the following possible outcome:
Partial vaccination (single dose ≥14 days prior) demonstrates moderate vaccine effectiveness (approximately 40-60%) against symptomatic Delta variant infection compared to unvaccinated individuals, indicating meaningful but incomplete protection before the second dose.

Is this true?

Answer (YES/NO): YES